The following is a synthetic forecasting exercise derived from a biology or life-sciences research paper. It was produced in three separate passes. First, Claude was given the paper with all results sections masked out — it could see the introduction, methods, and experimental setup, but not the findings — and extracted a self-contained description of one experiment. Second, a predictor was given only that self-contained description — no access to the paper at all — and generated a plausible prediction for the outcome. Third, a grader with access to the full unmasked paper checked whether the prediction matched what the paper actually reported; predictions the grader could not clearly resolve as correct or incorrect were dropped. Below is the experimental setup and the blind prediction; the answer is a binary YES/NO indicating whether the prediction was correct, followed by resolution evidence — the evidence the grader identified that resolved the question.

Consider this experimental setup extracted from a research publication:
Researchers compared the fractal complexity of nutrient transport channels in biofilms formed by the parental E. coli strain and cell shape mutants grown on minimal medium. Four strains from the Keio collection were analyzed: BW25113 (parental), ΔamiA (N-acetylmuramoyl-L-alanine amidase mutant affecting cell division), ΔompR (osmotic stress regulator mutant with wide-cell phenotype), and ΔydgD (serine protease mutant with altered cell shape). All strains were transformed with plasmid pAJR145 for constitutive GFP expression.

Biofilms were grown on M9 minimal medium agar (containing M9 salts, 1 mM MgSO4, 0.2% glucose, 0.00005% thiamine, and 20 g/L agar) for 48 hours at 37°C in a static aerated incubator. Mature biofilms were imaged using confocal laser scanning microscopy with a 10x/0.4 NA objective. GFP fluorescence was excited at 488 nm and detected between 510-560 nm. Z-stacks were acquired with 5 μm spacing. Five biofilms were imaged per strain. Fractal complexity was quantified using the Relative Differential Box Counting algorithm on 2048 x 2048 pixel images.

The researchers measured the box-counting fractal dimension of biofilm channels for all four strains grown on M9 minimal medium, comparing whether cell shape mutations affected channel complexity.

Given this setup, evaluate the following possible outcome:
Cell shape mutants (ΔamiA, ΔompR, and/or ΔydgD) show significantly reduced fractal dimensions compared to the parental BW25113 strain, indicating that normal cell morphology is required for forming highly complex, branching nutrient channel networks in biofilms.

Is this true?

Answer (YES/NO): NO